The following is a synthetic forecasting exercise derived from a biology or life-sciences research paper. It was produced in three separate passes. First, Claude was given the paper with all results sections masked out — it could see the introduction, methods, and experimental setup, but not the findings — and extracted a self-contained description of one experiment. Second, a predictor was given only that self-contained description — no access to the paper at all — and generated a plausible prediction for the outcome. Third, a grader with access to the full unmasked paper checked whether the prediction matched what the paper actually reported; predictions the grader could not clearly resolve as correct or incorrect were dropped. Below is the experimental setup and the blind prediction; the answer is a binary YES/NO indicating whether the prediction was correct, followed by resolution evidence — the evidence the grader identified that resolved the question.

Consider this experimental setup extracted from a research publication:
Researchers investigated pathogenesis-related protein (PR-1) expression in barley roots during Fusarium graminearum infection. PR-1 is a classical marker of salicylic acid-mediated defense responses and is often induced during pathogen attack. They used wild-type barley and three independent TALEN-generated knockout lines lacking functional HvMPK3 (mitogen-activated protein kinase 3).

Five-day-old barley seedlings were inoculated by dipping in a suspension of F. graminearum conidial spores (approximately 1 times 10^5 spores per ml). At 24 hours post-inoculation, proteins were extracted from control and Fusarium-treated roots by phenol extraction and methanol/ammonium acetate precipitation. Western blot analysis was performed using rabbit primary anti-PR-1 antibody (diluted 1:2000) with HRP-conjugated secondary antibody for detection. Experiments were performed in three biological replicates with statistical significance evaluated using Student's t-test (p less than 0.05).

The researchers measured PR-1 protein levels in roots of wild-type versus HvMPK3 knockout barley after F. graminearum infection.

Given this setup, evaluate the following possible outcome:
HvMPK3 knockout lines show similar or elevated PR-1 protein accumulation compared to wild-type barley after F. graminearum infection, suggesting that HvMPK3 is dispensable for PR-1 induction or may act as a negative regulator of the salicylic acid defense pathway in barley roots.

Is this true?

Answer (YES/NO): YES